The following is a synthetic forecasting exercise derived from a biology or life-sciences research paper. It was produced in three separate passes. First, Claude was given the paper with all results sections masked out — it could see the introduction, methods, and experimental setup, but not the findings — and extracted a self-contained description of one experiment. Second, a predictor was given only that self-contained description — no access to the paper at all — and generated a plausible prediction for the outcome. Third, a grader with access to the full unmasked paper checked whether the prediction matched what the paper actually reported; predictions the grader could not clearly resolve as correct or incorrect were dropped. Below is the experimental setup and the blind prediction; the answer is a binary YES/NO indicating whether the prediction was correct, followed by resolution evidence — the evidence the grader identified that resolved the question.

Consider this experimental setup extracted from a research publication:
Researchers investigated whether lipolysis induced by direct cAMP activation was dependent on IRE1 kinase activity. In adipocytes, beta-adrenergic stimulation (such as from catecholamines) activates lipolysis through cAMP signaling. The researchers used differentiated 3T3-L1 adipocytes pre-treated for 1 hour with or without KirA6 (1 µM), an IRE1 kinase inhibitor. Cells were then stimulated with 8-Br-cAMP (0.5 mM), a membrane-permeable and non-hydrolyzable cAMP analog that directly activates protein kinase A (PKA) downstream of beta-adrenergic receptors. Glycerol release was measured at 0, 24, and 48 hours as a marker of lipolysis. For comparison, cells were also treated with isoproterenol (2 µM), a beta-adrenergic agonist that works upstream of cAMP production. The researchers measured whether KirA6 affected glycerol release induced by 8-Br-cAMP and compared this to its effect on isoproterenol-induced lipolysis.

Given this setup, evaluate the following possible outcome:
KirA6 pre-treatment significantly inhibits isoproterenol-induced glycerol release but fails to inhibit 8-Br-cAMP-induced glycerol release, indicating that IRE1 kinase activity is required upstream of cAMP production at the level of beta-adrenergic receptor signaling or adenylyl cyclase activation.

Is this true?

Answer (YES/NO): NO